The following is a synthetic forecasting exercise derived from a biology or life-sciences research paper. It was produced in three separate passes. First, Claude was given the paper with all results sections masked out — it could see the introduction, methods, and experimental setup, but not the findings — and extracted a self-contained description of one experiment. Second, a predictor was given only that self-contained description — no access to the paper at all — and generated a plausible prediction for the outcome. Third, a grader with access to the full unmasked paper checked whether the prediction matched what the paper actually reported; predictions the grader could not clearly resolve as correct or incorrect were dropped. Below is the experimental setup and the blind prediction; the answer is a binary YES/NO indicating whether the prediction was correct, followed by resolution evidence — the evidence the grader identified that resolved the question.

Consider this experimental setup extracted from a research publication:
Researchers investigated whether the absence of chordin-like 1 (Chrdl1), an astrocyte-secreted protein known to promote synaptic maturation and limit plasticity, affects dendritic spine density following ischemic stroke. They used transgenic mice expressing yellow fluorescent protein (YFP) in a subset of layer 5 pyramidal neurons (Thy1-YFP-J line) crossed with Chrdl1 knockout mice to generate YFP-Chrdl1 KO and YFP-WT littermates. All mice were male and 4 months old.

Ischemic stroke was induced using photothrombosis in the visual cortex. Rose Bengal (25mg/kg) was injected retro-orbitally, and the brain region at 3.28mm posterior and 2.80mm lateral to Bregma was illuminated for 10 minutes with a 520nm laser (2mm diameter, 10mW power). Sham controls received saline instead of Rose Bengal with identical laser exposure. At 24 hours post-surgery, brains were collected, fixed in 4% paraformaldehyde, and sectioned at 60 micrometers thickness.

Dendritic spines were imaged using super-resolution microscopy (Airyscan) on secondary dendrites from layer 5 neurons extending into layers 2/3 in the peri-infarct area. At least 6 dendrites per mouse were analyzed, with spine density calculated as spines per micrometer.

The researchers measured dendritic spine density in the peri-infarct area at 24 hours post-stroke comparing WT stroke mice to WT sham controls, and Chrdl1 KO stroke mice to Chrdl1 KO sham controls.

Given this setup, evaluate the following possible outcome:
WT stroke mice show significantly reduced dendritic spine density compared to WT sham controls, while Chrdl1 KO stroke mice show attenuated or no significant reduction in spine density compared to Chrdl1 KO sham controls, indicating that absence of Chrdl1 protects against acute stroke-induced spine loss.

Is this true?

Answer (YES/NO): YES